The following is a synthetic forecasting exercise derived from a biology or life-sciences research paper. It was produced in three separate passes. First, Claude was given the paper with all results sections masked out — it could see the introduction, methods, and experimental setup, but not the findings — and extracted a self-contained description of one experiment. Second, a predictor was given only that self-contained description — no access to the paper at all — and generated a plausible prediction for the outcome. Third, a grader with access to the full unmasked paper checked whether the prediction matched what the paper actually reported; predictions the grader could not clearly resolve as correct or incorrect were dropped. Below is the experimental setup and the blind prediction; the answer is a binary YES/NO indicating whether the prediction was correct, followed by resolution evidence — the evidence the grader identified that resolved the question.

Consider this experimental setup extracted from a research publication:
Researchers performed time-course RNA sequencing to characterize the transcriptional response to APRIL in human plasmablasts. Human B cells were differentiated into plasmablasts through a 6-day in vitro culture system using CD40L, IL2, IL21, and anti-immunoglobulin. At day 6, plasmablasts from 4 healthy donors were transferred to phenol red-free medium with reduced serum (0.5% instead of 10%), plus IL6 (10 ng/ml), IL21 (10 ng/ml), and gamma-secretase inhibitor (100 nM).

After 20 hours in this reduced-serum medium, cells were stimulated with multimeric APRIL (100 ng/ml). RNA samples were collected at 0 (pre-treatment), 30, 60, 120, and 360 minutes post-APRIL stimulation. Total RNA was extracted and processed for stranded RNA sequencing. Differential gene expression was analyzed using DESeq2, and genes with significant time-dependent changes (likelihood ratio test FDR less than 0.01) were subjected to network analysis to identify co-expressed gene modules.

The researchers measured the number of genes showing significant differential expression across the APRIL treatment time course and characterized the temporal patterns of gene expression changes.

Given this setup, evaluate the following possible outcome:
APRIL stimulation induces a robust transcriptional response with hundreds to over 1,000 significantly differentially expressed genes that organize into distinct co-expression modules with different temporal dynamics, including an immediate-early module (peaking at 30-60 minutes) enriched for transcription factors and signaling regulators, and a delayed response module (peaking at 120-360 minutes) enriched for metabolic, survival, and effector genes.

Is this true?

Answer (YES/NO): NO